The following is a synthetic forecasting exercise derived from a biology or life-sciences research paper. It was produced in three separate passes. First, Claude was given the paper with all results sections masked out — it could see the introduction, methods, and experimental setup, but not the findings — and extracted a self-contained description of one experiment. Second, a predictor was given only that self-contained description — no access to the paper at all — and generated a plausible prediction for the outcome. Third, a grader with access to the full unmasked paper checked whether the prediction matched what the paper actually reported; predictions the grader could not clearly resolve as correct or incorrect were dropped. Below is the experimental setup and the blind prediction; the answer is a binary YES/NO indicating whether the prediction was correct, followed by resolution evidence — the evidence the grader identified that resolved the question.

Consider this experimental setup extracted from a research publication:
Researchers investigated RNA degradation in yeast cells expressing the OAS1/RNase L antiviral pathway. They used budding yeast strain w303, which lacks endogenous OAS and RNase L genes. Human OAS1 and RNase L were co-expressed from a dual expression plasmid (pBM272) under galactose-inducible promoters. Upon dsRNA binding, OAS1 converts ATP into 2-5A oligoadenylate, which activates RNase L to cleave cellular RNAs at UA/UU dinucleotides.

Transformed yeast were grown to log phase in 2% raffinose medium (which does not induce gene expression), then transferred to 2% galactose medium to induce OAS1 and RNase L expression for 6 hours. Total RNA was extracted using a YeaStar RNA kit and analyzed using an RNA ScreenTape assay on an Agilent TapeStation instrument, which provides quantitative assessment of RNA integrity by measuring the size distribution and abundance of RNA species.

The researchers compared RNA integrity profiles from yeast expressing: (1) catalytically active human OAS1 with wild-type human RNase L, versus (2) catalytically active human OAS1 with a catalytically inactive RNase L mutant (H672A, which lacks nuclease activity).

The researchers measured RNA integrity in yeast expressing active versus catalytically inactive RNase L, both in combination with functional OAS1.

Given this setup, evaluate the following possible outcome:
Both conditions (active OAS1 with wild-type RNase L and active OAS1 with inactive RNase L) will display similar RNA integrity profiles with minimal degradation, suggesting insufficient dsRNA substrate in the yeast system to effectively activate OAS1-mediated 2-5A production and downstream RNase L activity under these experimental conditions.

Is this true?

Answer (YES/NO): NO